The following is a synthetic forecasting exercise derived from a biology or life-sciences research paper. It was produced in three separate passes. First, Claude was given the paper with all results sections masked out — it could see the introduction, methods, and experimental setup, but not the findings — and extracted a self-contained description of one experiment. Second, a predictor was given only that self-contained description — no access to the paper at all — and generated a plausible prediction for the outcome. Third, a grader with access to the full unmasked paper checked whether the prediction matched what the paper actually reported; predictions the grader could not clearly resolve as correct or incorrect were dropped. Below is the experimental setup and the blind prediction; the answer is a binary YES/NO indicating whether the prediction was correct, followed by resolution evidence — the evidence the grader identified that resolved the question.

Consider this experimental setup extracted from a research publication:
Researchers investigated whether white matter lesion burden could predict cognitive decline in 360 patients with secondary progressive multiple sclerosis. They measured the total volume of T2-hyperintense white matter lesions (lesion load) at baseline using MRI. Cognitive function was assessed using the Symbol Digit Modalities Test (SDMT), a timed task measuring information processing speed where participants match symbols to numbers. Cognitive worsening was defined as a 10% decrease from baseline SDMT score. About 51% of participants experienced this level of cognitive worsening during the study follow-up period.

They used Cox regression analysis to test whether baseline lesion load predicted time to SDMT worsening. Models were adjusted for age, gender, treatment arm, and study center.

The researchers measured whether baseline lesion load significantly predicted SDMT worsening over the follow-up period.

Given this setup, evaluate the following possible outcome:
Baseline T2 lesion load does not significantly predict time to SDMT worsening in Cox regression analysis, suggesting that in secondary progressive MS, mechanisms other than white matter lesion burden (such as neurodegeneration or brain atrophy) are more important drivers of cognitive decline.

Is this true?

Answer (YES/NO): NO